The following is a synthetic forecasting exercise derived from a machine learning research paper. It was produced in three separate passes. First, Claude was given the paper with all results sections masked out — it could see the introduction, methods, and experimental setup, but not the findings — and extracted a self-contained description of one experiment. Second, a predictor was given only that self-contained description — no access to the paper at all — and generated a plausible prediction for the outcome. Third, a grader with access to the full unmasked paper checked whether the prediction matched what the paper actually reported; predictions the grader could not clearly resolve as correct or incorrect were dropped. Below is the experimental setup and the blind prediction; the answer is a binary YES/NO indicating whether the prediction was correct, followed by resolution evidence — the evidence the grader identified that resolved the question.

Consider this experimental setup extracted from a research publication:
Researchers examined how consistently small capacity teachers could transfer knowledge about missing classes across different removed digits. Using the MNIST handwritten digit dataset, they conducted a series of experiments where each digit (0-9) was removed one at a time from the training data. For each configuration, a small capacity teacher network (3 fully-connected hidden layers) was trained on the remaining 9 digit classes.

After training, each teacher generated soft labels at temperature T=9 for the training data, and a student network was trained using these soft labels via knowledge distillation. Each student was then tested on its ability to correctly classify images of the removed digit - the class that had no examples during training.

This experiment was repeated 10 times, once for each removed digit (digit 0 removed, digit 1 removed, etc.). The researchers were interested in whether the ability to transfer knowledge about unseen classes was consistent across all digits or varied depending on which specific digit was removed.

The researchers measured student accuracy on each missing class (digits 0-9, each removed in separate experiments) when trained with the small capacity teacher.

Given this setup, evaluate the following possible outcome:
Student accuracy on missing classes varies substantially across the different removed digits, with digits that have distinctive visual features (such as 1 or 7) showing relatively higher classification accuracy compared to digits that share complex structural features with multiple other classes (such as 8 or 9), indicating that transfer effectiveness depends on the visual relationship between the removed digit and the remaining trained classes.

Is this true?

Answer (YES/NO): NO